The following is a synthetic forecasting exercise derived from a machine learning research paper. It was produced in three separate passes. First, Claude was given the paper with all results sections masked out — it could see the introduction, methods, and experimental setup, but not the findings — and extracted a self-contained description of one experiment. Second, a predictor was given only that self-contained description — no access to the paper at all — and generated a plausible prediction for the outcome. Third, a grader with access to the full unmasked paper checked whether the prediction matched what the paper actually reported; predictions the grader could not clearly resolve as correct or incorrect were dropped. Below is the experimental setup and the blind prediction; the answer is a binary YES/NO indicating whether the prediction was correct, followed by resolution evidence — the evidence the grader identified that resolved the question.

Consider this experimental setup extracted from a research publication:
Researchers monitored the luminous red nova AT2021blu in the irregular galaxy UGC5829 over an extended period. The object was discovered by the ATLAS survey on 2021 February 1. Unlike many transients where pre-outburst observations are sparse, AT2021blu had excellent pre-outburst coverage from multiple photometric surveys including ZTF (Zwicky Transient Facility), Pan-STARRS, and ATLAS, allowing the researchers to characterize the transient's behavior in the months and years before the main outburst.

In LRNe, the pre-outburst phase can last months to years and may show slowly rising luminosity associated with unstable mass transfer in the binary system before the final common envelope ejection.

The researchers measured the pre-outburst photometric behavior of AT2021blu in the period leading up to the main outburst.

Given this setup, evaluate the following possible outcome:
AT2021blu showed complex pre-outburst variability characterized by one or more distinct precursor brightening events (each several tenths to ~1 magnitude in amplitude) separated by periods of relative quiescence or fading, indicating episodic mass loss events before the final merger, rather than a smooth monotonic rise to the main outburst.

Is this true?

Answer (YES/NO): NO